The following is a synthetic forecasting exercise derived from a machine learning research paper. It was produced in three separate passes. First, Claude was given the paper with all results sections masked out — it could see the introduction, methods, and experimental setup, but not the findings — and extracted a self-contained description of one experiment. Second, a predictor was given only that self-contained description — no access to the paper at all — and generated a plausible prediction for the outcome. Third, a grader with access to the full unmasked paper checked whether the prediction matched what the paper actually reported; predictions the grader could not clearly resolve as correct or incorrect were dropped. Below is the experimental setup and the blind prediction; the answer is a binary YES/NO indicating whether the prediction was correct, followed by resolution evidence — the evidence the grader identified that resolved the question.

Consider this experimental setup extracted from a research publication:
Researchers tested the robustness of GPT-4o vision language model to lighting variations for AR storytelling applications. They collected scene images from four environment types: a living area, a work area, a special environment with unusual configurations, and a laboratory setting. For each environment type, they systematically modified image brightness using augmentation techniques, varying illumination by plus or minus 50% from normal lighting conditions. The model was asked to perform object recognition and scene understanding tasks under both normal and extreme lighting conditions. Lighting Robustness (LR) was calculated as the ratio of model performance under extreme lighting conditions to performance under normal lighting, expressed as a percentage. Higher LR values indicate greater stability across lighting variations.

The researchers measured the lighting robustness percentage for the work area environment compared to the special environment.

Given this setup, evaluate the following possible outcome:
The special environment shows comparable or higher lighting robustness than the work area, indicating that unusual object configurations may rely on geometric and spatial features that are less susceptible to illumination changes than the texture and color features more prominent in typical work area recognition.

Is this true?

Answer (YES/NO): NO